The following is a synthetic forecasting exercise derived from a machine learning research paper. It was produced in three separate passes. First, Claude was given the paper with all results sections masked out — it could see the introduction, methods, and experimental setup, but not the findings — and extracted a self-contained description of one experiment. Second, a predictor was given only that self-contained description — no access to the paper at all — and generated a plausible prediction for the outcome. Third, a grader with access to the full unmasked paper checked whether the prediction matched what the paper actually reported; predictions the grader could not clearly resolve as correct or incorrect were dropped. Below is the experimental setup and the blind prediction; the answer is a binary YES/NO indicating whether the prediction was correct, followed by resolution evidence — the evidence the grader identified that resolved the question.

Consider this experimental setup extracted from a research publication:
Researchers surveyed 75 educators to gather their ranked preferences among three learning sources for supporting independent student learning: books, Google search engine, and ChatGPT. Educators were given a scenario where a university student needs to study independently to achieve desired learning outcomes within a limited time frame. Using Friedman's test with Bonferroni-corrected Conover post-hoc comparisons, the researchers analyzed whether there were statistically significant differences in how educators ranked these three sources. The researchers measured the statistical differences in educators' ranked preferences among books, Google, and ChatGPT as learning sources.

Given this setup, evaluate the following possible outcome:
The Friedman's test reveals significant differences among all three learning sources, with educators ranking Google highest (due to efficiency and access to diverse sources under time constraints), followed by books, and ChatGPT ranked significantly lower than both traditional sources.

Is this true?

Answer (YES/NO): NO